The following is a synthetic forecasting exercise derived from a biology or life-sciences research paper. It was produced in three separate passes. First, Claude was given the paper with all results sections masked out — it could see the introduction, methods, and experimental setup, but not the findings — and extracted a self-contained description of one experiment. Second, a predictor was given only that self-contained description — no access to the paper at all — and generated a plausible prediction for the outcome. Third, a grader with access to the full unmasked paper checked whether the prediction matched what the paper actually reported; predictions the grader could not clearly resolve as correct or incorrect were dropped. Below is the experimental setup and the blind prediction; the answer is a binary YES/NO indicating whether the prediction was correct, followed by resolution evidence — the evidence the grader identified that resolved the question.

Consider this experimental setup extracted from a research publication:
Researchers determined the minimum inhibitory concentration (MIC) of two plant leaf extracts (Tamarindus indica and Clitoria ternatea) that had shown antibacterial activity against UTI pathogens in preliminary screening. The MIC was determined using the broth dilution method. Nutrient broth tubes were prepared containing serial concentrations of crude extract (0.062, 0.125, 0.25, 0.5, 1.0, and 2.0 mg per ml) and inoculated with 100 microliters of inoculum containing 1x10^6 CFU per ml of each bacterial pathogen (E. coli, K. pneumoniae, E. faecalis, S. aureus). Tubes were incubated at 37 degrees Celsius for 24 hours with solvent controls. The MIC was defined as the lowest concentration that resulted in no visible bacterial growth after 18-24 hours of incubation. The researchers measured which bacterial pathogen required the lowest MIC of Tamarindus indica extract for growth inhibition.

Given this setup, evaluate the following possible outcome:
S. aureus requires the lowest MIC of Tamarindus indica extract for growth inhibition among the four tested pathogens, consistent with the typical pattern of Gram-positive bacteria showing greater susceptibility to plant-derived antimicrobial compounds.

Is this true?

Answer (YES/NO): YES